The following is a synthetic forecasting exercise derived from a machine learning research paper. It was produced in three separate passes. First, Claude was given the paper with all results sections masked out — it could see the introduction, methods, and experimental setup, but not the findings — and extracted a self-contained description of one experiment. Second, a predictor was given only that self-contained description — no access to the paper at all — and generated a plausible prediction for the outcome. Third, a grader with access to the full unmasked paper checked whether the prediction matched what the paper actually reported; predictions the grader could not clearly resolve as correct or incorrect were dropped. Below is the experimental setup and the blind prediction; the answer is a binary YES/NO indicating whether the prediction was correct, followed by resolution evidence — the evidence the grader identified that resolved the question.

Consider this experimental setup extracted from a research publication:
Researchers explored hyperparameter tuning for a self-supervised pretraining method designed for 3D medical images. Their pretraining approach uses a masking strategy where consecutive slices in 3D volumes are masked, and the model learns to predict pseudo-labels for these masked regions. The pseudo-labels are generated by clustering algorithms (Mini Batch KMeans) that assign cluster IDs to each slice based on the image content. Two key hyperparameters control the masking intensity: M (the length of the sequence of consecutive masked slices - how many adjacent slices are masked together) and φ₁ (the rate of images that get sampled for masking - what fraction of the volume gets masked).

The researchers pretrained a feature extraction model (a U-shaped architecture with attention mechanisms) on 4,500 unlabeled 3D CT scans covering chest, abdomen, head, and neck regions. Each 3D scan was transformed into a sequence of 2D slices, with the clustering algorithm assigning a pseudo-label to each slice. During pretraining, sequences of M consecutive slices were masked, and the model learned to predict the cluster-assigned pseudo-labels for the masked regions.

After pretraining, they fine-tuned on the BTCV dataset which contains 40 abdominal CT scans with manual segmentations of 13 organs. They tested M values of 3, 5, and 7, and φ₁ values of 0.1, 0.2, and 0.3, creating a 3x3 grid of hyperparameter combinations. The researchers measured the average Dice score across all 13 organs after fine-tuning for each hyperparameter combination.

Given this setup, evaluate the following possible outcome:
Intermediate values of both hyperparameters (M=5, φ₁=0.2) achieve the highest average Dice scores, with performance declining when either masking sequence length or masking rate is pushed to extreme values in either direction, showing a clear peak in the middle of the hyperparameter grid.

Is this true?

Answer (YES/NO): NO